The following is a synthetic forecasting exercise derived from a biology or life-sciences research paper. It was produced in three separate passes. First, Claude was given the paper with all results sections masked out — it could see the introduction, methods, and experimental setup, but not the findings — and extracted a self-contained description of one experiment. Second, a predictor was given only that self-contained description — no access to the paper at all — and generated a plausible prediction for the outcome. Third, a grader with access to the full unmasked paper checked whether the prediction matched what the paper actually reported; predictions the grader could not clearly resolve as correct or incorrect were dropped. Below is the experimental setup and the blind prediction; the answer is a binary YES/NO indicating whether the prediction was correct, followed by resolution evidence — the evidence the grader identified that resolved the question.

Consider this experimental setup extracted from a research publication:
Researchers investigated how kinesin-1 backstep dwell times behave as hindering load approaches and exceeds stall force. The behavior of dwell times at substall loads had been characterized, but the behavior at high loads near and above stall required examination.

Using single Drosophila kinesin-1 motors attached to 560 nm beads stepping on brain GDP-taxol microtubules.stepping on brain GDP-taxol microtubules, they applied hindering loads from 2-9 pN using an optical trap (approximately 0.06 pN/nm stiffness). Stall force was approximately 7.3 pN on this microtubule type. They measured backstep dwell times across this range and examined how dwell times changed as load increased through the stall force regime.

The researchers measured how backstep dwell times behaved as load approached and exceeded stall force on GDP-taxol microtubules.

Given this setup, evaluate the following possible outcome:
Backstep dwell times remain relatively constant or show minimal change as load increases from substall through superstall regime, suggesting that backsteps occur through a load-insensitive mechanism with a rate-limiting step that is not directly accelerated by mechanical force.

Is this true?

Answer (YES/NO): NO